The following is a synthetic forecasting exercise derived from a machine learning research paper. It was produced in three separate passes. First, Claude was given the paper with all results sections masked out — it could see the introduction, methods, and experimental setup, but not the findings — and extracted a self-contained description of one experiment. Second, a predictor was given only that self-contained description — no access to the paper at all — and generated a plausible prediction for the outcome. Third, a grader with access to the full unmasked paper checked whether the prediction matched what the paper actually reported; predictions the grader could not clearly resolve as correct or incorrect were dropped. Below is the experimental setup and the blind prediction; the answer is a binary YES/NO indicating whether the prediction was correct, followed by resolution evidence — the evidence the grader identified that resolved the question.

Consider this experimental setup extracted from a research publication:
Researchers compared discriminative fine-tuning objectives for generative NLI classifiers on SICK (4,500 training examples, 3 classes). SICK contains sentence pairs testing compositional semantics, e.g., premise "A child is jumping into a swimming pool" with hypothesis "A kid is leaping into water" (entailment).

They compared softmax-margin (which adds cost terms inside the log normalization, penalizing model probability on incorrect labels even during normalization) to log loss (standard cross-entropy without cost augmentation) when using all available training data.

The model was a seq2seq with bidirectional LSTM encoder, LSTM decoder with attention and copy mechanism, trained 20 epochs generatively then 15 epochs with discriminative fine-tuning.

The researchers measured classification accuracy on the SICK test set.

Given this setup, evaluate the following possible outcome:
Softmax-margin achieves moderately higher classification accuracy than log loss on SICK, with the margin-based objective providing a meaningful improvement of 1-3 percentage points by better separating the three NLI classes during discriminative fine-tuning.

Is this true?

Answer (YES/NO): NO